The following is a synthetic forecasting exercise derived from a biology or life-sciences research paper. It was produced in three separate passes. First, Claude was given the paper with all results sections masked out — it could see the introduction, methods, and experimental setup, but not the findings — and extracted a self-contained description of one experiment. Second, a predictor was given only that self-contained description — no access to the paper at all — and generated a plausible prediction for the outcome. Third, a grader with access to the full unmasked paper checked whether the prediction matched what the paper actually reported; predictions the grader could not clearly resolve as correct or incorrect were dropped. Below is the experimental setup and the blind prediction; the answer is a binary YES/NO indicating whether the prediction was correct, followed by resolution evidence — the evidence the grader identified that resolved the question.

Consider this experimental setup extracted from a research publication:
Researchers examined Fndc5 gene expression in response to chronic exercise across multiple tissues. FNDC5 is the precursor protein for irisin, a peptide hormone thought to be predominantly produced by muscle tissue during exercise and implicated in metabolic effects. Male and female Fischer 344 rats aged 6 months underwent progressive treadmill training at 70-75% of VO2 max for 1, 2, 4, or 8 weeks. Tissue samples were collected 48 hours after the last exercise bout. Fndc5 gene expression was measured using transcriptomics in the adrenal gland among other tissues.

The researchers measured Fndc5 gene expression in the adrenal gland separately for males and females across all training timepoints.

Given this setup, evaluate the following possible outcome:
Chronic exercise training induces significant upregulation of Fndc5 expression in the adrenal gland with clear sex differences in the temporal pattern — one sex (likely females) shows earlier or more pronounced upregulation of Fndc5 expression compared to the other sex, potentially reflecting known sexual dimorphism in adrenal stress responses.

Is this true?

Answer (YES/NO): NO